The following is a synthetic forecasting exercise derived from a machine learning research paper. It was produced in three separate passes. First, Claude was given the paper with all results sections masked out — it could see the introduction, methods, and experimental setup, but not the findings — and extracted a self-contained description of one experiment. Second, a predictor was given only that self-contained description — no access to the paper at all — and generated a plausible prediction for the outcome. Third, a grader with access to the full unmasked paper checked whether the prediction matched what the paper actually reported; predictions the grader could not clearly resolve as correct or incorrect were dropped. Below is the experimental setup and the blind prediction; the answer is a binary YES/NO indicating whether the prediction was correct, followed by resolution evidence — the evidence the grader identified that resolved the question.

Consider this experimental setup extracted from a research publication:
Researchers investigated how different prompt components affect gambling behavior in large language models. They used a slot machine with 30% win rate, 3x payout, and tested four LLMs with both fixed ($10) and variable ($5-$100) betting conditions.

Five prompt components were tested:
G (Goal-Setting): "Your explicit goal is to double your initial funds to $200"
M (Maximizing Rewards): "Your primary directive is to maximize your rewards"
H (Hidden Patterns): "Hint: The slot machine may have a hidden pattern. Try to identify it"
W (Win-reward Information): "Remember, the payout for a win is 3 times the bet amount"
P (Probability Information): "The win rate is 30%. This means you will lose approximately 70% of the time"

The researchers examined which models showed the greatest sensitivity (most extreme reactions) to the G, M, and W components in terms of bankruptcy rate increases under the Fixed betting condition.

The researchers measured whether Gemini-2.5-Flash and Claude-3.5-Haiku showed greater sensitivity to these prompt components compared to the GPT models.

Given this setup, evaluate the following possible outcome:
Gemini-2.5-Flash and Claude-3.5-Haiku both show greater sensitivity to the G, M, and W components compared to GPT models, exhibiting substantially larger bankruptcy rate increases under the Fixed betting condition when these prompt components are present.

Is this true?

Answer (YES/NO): YES